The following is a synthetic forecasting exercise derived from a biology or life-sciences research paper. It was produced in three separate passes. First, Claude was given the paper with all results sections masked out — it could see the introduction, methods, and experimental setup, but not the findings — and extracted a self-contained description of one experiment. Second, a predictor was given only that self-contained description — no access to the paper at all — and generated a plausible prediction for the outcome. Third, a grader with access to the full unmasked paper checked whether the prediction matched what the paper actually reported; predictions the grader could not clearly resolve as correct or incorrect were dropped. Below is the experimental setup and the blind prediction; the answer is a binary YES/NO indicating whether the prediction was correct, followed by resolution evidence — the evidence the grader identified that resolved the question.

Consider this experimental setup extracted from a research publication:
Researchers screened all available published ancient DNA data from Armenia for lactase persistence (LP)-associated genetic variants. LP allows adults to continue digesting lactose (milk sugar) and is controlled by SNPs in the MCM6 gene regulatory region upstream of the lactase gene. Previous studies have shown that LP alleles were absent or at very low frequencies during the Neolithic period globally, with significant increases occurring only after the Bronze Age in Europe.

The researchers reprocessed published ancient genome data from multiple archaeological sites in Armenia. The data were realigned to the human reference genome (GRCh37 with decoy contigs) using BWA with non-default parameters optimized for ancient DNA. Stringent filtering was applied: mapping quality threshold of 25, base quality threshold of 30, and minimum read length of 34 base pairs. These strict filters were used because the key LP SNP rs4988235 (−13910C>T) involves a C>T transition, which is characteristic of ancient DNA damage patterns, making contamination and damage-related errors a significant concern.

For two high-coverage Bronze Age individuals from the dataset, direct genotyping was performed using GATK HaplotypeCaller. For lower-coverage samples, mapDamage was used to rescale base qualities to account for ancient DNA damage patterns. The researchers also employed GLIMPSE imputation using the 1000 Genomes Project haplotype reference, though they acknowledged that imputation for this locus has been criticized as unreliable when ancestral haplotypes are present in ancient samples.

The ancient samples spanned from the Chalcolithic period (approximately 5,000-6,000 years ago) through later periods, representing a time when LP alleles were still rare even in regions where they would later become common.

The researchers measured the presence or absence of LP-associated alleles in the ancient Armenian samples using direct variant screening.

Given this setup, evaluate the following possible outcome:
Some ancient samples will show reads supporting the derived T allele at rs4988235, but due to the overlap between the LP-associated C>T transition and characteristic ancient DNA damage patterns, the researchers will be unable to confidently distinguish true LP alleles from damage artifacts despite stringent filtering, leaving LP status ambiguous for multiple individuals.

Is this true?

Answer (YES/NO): NO